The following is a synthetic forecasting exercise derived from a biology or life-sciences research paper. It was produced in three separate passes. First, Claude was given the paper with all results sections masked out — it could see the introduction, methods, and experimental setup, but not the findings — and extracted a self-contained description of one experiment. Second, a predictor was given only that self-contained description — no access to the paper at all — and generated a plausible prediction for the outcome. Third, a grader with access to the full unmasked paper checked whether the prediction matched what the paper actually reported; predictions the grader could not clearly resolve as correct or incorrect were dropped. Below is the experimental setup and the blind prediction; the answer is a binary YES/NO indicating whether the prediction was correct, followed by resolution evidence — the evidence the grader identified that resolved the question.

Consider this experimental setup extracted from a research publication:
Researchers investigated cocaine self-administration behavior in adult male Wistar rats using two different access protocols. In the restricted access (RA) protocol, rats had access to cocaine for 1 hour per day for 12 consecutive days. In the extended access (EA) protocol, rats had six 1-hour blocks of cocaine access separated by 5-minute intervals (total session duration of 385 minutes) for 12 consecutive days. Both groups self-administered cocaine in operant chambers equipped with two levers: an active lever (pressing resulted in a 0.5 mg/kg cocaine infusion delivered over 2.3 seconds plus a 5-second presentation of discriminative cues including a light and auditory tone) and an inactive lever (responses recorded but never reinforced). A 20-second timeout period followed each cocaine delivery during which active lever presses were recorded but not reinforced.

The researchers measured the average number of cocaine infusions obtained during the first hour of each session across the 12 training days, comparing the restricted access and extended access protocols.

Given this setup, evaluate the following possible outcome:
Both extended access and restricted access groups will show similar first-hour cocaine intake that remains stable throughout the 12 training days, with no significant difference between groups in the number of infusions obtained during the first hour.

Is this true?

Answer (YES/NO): NO